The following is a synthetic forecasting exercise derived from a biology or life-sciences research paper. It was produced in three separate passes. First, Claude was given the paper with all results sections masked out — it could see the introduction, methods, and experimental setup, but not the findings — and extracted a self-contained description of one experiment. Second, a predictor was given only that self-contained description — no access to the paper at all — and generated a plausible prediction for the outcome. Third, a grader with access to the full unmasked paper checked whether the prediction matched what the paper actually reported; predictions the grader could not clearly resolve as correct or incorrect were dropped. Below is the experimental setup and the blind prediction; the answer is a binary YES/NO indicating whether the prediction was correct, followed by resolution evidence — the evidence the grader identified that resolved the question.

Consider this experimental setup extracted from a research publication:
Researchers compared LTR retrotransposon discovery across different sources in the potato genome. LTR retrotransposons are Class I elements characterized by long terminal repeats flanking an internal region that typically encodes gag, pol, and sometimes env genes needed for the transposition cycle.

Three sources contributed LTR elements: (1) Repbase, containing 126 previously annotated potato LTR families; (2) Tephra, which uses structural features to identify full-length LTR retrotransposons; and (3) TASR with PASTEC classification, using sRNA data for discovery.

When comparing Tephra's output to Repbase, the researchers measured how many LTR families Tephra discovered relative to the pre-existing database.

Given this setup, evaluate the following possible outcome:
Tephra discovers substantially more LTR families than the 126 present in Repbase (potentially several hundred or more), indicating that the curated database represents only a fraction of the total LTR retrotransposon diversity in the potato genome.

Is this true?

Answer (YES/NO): YES